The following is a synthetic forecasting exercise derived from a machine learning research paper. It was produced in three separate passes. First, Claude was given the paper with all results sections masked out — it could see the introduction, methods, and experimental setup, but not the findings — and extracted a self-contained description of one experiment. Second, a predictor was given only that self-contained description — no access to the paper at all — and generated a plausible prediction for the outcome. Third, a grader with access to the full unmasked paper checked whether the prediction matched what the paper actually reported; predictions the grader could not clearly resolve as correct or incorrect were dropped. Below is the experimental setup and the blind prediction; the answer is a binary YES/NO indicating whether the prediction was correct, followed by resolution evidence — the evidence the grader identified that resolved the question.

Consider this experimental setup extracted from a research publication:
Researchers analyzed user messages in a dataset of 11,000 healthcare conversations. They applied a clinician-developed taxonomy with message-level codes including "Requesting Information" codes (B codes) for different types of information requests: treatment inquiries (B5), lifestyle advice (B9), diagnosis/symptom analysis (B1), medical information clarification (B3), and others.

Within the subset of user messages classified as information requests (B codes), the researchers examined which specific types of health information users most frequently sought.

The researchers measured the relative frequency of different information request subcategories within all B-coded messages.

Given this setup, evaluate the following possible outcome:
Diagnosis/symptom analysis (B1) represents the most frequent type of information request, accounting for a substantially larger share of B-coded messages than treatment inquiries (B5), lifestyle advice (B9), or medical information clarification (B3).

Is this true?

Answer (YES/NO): NO